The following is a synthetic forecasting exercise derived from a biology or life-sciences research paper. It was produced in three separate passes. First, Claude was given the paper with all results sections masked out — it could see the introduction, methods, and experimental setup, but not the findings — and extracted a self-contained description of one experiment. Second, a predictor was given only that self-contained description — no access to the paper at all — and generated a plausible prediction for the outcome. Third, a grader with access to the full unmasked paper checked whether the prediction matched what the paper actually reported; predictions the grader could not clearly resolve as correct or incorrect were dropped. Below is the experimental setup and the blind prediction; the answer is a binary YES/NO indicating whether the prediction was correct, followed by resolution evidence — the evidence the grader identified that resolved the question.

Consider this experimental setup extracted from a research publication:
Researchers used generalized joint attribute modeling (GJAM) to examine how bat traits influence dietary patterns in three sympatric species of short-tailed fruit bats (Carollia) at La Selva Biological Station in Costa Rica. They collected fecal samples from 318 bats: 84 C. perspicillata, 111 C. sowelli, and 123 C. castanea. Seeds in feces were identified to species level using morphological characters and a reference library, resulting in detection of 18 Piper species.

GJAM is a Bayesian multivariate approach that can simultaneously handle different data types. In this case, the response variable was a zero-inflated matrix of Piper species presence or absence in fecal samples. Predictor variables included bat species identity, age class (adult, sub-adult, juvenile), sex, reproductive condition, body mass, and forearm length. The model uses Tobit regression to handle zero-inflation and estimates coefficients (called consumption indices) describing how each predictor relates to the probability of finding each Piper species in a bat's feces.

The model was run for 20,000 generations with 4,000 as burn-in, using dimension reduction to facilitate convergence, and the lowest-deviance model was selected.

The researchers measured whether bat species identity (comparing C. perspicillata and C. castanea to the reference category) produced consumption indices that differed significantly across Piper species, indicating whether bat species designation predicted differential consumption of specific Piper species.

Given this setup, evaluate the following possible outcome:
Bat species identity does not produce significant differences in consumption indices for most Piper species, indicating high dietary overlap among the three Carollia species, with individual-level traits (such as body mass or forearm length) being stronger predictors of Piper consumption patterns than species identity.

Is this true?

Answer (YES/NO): NO